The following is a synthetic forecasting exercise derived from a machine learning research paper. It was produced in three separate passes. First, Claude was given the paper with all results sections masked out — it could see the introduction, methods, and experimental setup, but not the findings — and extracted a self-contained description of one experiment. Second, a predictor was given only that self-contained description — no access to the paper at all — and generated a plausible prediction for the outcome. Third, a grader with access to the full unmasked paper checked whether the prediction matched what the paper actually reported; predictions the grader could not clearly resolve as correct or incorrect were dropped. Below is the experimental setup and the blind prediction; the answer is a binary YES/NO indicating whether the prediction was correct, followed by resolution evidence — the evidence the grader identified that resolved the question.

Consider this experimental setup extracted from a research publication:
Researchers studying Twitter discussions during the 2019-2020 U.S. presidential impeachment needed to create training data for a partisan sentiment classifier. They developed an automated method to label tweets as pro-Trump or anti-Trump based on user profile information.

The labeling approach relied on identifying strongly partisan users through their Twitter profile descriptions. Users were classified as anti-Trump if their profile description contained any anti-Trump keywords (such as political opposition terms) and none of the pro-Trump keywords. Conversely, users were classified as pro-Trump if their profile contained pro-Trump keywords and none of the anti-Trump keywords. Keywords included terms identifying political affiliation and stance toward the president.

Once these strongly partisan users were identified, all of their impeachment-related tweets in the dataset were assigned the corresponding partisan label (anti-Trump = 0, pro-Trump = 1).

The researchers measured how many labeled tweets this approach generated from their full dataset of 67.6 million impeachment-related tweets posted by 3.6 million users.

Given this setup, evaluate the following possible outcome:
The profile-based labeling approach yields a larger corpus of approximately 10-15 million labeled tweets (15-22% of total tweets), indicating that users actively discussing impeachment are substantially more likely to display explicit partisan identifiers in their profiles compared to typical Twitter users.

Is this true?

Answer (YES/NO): YES